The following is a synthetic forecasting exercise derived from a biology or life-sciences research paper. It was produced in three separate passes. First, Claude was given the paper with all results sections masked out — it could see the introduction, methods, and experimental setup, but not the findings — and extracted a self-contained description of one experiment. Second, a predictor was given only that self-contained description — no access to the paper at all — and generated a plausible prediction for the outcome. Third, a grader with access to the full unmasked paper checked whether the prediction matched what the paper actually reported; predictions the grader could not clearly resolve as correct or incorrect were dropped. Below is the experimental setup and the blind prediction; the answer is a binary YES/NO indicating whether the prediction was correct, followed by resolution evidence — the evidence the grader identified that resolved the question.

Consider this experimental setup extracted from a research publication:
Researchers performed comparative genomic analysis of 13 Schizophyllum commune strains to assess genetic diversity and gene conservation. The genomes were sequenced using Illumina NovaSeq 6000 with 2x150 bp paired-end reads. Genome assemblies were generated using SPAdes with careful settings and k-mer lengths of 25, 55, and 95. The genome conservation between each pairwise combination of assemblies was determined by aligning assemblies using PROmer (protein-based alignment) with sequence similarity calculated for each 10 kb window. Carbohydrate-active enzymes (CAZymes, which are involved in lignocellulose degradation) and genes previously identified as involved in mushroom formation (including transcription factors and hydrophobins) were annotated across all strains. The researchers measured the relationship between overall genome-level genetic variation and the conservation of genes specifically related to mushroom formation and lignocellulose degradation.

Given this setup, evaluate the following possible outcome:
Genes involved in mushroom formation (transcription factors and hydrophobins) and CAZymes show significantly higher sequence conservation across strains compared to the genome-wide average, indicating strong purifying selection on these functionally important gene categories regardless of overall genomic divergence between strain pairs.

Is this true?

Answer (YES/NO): NO